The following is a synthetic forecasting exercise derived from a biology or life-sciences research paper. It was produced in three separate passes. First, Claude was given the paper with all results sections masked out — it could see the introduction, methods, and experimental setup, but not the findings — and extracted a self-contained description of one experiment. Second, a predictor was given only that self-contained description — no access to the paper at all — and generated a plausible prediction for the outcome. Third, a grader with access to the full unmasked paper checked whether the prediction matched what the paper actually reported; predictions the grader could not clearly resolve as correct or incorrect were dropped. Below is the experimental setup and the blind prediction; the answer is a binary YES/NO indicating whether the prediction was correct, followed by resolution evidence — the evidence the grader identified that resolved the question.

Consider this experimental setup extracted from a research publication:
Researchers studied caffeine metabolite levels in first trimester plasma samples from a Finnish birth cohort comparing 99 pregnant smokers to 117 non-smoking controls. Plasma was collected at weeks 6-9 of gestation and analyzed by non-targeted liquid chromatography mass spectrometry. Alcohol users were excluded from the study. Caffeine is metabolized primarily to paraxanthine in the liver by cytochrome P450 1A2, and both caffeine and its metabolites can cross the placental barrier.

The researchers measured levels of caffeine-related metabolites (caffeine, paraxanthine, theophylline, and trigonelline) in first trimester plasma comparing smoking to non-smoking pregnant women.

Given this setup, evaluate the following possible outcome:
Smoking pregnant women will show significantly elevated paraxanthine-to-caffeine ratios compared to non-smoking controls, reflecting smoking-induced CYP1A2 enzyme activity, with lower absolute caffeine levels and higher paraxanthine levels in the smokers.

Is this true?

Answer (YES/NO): NO